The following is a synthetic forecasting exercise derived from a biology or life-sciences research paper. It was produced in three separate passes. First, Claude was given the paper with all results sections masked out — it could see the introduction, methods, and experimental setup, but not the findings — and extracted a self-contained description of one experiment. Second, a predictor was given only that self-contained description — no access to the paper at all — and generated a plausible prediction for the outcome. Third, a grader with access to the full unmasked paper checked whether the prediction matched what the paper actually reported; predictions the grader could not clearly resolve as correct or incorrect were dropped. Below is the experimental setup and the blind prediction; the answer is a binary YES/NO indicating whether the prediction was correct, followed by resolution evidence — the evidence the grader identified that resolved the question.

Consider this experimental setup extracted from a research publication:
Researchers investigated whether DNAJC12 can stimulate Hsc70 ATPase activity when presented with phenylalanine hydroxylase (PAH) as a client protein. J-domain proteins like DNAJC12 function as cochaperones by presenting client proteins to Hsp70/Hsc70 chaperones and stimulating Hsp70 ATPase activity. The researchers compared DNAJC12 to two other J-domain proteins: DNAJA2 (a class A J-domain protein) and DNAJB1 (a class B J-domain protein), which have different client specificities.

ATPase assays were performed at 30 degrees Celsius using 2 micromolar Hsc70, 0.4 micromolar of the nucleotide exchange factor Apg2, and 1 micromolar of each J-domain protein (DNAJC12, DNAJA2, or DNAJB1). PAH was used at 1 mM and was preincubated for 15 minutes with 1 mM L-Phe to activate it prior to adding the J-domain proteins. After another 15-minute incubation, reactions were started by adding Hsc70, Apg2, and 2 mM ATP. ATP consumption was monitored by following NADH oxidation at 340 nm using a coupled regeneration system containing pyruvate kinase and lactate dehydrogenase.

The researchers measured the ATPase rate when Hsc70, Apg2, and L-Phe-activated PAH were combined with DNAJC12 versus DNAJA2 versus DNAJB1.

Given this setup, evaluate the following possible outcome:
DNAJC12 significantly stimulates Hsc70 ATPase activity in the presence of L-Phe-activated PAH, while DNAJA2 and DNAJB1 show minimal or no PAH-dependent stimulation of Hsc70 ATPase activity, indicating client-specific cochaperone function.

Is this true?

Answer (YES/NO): YES